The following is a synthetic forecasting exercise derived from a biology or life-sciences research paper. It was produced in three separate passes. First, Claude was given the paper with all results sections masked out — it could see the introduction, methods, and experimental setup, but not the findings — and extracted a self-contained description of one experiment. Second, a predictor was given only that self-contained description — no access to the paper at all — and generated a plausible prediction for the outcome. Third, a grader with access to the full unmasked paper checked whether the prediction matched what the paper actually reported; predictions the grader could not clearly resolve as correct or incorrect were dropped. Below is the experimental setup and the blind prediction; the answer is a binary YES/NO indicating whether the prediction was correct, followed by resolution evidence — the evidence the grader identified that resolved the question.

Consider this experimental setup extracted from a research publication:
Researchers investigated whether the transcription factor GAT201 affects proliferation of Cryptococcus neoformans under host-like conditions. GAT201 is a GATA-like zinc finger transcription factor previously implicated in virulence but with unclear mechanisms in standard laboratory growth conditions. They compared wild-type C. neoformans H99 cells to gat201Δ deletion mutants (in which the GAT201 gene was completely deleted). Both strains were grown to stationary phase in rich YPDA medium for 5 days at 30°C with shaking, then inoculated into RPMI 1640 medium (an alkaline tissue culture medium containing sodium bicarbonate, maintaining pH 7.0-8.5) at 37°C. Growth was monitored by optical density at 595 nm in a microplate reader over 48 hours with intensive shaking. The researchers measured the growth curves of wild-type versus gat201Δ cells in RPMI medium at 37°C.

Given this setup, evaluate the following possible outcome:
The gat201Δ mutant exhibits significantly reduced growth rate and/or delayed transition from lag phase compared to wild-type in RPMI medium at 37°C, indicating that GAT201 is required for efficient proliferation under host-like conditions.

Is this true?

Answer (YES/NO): NO